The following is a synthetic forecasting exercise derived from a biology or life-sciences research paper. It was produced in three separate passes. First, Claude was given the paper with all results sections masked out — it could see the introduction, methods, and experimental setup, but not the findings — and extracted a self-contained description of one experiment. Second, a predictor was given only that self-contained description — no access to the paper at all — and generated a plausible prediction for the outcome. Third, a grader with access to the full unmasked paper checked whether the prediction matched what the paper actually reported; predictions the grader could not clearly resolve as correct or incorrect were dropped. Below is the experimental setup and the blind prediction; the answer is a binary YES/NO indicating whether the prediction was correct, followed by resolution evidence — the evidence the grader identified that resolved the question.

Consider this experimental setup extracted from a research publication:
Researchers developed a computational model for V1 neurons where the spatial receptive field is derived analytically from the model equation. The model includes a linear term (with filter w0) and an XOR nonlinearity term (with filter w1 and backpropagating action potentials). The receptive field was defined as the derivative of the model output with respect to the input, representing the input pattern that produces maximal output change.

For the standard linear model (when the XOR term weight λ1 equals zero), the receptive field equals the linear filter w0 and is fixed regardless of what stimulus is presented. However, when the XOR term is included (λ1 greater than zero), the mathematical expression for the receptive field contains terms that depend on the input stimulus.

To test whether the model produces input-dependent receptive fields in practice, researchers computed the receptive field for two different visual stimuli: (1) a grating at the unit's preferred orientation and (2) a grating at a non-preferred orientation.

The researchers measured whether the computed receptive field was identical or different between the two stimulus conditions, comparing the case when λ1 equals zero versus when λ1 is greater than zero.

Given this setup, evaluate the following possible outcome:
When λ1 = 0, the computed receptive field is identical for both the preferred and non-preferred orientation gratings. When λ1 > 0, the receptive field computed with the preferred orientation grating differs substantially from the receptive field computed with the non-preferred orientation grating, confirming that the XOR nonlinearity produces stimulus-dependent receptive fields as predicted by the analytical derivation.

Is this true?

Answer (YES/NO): YES